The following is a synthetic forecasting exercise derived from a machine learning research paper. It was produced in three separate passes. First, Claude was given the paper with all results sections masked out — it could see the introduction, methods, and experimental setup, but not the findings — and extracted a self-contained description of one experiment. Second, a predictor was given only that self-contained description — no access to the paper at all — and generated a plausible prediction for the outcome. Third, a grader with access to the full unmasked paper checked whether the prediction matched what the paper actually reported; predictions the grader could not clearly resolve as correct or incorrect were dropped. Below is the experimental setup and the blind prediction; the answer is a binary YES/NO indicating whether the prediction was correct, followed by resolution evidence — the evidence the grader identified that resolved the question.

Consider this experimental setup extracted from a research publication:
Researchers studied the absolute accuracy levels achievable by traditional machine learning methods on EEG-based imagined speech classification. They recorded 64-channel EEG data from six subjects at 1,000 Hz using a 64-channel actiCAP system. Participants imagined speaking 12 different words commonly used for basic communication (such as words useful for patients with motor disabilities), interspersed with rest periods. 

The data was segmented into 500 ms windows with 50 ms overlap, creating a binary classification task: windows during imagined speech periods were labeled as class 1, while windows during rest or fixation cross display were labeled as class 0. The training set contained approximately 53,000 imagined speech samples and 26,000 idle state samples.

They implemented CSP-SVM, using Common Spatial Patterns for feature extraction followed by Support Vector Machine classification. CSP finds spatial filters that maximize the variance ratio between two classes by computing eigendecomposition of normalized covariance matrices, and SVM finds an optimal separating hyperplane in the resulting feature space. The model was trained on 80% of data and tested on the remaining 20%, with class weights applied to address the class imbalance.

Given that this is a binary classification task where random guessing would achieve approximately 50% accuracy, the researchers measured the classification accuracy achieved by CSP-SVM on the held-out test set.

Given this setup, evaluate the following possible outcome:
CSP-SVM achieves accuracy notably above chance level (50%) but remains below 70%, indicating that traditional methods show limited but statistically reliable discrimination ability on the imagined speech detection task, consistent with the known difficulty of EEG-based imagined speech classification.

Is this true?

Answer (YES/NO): YES